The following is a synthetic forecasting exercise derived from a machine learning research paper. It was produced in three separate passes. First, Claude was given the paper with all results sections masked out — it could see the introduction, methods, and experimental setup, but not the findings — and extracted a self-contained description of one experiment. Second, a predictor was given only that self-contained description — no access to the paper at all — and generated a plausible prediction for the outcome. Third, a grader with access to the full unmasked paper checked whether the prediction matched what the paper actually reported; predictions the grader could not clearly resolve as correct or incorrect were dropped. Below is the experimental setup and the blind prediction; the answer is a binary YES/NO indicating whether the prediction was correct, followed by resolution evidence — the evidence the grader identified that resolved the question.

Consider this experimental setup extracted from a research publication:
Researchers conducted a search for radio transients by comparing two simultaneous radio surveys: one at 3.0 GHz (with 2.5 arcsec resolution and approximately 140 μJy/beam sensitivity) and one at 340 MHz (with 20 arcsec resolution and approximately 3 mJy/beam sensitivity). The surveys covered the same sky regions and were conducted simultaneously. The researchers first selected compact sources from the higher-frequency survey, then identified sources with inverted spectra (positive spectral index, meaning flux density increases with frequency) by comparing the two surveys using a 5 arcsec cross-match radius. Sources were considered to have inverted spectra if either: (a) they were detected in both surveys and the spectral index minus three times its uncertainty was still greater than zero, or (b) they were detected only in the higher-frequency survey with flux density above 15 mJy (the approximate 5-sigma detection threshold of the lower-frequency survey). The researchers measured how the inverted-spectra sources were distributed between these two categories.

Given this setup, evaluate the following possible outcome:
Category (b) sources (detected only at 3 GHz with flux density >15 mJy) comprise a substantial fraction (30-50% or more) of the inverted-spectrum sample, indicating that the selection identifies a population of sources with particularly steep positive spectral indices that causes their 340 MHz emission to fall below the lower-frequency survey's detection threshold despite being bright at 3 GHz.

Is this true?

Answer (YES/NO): YES